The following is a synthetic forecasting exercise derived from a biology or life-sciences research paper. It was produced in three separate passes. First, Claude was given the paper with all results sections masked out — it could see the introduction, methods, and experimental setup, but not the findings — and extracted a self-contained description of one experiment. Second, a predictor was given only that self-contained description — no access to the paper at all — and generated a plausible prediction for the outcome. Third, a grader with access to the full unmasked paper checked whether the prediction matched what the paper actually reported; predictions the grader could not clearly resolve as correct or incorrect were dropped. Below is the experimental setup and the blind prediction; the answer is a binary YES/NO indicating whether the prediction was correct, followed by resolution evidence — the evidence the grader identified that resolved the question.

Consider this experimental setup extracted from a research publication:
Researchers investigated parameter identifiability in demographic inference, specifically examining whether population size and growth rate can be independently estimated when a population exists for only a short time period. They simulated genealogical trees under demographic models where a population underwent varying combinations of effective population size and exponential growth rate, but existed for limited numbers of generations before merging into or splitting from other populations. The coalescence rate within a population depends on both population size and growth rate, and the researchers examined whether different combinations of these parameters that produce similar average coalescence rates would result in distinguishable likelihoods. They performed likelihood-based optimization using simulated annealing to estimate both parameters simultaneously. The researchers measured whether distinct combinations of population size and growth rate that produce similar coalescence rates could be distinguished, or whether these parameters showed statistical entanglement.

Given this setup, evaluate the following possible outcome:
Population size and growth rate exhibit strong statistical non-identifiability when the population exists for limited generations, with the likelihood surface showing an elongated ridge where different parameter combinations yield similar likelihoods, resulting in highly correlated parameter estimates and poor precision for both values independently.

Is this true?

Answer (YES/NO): YES